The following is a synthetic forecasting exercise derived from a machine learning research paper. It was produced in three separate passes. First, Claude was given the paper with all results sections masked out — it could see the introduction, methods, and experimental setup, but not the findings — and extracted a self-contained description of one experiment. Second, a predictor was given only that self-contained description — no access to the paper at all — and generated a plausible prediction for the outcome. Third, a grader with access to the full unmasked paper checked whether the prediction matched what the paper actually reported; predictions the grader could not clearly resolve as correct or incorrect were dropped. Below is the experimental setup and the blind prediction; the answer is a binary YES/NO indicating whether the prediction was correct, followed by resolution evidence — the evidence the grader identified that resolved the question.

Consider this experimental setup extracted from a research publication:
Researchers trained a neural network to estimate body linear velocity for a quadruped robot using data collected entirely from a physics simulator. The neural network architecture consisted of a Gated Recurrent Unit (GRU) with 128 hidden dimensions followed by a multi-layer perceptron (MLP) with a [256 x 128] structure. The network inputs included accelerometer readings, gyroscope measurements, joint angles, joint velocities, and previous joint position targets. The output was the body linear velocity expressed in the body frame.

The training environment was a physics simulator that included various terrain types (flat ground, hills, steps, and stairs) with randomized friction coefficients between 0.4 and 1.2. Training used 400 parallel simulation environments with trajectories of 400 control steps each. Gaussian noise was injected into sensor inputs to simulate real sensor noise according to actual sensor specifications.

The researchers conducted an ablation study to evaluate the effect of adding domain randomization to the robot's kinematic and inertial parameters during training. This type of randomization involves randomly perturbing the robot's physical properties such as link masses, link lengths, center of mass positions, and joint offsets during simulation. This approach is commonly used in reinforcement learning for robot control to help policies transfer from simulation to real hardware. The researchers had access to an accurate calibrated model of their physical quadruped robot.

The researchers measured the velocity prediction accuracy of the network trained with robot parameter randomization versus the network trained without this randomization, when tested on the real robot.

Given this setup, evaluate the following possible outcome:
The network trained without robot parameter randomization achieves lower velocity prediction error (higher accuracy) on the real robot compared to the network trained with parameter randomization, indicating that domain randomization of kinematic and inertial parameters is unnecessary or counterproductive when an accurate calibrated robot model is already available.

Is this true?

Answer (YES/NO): YES